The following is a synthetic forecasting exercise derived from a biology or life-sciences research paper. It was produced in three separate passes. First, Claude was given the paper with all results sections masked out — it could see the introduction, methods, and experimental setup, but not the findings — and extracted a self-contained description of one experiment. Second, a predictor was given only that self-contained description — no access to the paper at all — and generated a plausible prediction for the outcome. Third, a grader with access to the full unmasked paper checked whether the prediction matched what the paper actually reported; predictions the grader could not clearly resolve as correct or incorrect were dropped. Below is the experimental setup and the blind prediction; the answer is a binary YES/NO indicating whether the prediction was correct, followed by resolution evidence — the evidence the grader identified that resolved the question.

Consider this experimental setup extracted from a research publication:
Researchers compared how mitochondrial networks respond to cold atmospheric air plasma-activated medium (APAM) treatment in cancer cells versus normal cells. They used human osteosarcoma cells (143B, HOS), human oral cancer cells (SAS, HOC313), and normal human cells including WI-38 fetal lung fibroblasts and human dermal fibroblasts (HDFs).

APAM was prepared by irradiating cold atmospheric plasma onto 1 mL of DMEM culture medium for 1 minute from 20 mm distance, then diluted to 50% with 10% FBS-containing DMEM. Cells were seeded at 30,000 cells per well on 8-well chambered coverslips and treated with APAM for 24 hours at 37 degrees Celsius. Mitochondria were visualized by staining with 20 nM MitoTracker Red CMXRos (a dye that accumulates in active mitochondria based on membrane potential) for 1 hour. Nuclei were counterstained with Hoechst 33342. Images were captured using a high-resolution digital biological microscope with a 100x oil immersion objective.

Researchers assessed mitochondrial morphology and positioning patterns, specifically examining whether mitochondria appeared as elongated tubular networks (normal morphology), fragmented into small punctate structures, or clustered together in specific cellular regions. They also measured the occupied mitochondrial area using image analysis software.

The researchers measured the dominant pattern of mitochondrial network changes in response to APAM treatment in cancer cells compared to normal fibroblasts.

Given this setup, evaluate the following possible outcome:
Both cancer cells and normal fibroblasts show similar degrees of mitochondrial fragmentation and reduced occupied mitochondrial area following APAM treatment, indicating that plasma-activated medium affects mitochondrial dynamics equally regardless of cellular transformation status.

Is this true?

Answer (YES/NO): NO